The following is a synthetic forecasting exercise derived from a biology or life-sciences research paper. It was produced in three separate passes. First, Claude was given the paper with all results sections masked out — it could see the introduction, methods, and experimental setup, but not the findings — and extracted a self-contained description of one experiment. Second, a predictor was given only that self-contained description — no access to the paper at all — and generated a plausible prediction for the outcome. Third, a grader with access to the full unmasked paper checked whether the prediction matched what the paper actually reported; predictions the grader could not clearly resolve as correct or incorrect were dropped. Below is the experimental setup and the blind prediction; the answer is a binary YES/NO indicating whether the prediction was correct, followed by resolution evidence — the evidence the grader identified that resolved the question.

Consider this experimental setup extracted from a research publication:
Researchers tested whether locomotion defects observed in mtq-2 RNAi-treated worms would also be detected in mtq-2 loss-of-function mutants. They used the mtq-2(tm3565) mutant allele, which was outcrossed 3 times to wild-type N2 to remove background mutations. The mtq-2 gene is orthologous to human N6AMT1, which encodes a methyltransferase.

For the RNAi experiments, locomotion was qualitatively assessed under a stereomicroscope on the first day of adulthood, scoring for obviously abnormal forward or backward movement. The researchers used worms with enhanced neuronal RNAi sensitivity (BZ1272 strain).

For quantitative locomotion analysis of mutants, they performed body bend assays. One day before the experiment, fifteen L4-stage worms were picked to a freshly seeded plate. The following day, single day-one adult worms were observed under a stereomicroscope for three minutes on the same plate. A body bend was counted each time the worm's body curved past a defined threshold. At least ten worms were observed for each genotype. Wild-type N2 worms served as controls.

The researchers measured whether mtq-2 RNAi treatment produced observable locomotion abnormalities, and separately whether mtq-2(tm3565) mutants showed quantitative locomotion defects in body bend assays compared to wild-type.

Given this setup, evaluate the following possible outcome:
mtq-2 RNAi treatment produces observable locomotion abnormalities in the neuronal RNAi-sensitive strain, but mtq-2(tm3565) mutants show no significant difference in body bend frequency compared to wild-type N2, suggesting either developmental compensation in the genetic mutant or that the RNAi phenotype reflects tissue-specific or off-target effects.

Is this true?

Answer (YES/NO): NO